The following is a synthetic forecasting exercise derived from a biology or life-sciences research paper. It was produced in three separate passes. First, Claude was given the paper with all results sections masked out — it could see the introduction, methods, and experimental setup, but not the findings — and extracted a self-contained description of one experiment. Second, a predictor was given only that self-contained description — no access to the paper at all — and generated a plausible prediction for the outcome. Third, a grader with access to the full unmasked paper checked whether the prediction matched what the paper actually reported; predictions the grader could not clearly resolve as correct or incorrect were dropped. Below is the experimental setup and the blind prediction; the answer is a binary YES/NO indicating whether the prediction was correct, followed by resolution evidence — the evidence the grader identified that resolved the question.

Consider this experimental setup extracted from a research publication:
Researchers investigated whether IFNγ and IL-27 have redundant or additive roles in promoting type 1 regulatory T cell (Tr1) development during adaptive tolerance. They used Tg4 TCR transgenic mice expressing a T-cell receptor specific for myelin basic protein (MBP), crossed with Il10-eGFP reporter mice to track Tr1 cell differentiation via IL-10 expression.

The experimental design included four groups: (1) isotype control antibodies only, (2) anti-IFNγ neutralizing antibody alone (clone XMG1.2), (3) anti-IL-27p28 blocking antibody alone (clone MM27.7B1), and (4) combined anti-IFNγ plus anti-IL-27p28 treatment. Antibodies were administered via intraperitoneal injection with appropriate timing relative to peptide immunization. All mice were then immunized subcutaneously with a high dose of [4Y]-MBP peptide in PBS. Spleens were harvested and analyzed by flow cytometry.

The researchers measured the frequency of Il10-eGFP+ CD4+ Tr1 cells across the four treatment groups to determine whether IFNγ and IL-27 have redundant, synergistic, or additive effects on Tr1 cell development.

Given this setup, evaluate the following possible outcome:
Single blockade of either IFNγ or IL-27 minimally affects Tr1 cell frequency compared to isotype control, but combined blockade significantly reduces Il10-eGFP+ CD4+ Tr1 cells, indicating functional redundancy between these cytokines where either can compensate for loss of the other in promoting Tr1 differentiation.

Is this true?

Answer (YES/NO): NO